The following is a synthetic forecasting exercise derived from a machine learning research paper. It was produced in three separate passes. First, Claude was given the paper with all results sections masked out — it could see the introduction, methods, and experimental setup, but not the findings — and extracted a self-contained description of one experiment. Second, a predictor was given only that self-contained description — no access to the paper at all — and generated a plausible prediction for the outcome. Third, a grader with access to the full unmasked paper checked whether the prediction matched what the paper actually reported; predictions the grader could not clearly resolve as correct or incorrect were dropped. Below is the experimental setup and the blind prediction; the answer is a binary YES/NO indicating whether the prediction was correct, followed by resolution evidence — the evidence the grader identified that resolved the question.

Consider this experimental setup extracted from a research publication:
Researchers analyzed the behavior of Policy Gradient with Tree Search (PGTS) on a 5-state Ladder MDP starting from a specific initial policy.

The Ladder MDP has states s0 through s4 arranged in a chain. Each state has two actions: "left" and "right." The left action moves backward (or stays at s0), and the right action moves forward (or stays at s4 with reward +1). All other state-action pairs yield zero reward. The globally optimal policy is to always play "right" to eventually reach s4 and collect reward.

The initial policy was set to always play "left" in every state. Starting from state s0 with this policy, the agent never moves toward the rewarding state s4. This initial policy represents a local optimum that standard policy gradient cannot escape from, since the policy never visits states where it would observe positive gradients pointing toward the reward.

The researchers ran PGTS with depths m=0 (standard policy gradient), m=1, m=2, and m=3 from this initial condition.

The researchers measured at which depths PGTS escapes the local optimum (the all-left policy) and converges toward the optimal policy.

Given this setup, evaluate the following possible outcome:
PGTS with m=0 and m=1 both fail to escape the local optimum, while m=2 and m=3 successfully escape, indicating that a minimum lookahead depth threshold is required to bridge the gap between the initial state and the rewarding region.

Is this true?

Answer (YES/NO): NO